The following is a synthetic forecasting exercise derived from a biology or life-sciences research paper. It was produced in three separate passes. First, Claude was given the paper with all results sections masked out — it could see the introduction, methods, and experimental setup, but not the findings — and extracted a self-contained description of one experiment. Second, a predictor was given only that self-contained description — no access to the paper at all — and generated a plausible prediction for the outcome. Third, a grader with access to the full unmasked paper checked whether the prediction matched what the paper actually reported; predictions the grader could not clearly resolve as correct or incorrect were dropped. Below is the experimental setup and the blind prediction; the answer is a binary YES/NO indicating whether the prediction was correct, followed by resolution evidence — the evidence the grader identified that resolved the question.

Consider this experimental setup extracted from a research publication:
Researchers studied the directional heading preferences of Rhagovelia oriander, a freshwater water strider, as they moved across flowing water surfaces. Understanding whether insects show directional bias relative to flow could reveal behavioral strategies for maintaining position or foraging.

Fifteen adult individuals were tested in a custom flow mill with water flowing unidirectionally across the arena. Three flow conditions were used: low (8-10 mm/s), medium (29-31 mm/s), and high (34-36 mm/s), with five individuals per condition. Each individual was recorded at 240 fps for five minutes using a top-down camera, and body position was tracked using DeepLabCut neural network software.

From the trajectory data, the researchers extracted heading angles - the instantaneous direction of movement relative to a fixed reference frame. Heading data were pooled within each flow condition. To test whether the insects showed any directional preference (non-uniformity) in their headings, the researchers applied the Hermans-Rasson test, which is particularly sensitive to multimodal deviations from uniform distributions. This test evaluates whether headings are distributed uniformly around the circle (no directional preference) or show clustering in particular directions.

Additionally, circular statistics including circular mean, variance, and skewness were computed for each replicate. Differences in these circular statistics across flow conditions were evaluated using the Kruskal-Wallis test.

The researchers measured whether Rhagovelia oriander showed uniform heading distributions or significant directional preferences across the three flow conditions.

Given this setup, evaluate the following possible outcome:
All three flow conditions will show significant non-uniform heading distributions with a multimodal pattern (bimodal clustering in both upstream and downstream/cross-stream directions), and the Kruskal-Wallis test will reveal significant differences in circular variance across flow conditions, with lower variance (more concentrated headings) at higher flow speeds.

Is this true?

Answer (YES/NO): NO